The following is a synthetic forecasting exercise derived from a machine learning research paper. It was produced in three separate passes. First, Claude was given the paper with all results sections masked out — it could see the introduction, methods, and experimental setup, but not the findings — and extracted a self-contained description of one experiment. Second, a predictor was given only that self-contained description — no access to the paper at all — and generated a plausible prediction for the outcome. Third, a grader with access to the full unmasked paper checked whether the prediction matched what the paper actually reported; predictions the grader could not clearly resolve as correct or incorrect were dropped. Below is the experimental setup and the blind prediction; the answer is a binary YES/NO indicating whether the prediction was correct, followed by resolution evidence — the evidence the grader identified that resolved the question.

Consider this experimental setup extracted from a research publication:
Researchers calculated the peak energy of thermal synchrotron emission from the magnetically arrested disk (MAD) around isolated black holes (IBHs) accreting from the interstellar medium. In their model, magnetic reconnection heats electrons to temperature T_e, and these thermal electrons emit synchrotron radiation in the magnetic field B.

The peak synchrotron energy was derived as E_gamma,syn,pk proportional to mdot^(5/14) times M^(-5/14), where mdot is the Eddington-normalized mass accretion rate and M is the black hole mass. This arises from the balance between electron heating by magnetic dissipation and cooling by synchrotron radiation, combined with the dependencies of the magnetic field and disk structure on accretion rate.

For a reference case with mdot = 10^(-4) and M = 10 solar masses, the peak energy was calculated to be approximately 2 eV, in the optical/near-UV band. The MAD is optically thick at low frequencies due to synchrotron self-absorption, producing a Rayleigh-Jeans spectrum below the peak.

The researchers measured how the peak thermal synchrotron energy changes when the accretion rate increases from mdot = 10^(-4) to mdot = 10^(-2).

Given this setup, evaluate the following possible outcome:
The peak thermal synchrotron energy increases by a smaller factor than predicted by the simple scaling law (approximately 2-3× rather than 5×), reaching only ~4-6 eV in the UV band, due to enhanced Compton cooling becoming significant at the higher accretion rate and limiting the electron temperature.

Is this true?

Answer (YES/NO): NO